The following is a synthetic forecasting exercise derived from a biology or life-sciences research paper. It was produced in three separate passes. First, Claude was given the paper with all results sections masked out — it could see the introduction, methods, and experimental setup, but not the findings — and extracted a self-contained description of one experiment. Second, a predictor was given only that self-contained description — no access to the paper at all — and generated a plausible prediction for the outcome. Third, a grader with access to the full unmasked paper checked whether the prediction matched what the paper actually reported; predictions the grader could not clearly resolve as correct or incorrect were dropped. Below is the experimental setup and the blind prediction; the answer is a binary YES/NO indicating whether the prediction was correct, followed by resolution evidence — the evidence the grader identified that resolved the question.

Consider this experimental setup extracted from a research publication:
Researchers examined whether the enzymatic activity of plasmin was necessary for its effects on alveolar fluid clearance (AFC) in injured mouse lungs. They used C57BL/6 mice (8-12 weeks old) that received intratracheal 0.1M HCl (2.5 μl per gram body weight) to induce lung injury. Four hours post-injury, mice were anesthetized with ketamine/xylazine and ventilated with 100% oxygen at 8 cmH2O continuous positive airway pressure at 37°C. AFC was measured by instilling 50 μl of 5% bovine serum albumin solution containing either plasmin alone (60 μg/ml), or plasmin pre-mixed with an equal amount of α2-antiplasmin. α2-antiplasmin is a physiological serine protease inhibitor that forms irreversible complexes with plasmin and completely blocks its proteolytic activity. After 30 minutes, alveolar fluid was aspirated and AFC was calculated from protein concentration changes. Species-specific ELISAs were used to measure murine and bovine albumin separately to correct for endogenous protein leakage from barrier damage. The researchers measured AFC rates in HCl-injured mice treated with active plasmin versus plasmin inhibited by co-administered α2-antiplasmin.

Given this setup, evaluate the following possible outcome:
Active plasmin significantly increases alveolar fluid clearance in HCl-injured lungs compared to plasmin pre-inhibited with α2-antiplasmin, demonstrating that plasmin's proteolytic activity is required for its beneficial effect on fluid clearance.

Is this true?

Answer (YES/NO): YES